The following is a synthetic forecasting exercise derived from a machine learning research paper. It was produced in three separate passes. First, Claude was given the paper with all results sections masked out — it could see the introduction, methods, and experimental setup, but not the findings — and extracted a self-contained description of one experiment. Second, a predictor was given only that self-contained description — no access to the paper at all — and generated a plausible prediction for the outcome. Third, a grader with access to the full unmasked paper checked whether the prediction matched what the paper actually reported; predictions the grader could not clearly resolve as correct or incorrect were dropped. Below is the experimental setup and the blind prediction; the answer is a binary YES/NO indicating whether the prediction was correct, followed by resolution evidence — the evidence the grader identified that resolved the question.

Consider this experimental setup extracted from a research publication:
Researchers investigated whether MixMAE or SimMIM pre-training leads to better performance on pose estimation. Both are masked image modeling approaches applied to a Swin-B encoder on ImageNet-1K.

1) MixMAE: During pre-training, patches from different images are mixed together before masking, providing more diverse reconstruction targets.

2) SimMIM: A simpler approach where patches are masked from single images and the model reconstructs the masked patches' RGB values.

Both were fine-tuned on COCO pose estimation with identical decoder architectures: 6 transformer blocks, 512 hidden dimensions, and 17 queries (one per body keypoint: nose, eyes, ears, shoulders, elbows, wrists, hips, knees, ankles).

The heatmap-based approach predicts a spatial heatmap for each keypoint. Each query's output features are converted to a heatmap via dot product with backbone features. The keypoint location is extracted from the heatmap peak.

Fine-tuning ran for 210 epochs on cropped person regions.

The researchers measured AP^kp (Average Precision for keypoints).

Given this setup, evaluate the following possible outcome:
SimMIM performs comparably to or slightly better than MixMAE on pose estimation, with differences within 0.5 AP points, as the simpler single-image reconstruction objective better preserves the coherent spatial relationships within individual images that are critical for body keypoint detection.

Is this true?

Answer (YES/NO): NO